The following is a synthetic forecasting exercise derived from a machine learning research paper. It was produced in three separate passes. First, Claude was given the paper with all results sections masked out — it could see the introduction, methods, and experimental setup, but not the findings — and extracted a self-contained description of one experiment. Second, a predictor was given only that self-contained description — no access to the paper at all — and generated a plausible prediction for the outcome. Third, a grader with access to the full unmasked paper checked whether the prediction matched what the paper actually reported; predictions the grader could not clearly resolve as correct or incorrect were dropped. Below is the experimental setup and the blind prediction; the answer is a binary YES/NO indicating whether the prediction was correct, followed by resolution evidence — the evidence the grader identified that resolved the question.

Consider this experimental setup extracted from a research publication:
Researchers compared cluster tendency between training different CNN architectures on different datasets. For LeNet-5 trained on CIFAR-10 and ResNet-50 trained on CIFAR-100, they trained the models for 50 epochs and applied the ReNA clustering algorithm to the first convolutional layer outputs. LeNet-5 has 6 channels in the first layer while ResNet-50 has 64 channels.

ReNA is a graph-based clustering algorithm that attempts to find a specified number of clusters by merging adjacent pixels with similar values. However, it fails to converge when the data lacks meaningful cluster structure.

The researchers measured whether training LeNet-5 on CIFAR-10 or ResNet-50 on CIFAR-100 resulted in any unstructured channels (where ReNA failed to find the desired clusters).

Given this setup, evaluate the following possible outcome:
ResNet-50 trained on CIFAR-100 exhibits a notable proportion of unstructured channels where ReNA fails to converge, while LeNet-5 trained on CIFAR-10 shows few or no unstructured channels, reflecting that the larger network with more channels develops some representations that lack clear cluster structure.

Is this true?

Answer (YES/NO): NO